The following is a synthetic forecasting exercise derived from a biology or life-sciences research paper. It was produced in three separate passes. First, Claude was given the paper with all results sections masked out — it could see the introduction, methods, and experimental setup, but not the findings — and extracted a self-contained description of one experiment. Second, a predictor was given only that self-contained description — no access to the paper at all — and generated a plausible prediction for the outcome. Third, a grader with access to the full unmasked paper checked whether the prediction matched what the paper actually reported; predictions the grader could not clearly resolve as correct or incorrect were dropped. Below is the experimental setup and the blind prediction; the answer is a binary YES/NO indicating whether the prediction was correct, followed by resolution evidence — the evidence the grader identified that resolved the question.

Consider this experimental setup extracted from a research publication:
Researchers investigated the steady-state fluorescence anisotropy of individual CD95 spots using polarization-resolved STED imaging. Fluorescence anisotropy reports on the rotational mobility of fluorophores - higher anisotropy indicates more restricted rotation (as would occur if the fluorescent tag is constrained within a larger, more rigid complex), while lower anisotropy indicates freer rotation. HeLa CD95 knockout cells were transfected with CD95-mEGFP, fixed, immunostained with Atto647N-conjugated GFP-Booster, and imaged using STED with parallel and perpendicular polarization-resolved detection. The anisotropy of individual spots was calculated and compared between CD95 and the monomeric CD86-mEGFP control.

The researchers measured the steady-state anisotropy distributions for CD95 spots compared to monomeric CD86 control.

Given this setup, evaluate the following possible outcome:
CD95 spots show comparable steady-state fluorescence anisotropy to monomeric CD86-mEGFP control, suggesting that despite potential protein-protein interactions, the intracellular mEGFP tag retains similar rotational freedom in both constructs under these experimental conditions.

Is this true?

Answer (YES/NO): NO